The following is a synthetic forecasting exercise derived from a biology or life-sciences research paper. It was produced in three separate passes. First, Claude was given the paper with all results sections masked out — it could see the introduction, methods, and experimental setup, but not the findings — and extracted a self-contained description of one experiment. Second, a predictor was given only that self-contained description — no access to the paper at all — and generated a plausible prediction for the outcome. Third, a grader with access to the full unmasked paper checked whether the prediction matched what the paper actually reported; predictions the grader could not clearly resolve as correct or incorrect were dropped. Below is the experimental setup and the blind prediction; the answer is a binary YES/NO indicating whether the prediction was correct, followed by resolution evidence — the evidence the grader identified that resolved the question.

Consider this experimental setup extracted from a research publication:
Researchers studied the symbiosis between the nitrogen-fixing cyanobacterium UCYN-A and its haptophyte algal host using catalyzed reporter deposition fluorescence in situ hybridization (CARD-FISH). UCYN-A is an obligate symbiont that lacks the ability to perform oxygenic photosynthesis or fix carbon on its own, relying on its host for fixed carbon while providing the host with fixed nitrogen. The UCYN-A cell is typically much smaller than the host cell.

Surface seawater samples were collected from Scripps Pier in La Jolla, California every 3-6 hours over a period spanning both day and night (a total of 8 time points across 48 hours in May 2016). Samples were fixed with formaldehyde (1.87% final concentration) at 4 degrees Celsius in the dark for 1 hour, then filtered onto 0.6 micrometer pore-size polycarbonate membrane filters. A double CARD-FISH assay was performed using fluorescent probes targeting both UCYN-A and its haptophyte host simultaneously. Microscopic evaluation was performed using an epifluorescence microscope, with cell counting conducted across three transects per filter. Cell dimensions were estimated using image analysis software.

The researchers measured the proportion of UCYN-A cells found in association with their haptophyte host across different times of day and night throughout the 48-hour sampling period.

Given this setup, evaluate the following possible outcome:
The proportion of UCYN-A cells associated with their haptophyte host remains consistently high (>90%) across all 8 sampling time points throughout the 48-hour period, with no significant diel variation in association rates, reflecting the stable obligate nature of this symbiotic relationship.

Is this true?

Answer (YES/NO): NO